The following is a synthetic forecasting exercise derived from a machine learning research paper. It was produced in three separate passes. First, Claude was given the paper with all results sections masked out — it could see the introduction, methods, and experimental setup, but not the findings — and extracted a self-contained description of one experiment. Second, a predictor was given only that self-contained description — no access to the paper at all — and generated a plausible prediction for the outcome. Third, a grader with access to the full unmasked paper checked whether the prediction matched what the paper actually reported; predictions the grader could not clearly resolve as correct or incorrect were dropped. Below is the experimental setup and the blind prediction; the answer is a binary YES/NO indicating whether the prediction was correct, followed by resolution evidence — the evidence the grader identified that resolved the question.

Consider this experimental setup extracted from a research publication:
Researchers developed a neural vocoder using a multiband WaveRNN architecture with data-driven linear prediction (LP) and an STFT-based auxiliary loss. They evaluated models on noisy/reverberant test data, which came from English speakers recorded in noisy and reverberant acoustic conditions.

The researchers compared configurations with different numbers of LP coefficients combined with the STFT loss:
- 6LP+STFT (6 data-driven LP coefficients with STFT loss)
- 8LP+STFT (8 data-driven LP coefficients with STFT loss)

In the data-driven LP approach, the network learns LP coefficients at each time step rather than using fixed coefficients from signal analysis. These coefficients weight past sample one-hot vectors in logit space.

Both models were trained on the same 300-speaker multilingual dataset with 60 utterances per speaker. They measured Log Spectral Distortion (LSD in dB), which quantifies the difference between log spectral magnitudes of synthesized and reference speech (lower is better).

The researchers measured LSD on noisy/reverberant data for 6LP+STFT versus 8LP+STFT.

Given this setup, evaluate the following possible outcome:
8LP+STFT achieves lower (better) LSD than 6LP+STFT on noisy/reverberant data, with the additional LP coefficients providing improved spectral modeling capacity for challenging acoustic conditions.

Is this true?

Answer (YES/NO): YES